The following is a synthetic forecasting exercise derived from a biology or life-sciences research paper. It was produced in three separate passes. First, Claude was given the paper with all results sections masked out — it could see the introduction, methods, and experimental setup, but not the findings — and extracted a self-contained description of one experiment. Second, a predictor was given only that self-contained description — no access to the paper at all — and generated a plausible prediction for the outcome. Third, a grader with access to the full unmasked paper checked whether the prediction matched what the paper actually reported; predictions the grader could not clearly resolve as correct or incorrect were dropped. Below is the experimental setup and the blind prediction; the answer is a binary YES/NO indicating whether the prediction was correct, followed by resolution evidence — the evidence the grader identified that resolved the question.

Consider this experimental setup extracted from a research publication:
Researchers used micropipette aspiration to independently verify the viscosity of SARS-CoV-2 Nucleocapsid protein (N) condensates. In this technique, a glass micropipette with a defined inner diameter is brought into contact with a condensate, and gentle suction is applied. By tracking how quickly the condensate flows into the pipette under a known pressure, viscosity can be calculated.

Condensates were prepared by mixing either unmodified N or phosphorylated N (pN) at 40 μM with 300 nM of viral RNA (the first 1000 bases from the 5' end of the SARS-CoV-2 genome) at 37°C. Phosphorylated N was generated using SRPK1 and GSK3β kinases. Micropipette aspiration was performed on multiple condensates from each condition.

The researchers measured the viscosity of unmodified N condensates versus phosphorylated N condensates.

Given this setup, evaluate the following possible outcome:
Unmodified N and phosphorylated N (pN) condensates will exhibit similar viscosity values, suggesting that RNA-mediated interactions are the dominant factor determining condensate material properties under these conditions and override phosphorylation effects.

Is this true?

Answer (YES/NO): NO